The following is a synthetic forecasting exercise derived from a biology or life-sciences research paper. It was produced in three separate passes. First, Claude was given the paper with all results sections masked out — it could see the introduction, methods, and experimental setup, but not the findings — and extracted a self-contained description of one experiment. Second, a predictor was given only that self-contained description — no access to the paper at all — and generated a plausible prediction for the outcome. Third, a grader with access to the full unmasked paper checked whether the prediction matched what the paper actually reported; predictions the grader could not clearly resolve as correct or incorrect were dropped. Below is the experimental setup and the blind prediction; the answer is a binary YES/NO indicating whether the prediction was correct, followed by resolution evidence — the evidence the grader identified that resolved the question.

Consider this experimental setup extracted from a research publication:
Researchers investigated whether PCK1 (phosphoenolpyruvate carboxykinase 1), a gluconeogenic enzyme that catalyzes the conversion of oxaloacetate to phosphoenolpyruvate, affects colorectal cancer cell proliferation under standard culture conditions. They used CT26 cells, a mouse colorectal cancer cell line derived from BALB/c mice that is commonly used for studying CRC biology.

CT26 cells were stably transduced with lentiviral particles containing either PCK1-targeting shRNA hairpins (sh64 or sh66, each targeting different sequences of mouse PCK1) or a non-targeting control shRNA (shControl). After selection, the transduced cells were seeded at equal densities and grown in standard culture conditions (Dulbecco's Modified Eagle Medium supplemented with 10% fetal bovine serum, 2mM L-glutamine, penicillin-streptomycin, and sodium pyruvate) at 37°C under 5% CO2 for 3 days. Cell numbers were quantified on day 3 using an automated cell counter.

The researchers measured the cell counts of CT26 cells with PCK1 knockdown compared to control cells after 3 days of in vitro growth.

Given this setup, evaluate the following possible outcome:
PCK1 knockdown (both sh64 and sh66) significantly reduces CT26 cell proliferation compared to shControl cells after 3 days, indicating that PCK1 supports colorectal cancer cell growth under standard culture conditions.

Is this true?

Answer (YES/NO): NO